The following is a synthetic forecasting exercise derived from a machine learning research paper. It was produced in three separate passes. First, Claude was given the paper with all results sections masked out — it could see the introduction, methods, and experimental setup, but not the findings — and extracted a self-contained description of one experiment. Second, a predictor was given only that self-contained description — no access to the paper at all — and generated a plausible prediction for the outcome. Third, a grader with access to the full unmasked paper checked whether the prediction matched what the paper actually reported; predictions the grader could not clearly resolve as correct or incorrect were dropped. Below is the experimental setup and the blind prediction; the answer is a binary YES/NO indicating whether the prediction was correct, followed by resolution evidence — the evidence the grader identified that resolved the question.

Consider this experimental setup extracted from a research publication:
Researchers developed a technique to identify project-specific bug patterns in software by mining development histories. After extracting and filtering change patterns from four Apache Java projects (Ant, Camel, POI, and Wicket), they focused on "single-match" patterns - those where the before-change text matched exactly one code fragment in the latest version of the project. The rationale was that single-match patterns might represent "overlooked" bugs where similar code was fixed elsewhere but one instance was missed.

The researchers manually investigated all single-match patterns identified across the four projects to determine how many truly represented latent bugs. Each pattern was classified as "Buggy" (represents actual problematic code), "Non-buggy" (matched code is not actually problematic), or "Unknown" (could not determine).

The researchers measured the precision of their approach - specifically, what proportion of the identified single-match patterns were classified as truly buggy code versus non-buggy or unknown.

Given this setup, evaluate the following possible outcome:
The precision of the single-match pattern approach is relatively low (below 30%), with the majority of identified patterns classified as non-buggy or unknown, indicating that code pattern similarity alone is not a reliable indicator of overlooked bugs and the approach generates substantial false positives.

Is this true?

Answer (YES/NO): NO